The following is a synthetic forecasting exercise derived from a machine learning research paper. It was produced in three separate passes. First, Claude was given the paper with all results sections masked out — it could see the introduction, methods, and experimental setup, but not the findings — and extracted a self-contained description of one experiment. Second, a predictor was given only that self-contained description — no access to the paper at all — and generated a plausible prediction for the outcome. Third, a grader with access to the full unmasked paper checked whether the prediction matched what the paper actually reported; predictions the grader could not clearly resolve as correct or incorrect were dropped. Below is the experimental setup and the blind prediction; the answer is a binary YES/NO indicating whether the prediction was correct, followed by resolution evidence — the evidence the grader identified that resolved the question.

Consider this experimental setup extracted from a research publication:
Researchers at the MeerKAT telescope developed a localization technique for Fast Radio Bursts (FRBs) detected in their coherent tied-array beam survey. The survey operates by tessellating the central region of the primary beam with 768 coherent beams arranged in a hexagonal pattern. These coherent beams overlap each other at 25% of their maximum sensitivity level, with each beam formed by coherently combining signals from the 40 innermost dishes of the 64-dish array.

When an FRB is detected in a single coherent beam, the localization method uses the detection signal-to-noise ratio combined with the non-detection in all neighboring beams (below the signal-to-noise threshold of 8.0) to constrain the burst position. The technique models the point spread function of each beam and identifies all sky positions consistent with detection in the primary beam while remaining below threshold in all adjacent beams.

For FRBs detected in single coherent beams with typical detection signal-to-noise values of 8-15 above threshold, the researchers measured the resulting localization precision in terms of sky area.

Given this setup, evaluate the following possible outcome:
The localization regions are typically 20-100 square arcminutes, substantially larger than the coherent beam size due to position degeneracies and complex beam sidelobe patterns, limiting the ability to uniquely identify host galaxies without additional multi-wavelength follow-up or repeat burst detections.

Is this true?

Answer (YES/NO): NO